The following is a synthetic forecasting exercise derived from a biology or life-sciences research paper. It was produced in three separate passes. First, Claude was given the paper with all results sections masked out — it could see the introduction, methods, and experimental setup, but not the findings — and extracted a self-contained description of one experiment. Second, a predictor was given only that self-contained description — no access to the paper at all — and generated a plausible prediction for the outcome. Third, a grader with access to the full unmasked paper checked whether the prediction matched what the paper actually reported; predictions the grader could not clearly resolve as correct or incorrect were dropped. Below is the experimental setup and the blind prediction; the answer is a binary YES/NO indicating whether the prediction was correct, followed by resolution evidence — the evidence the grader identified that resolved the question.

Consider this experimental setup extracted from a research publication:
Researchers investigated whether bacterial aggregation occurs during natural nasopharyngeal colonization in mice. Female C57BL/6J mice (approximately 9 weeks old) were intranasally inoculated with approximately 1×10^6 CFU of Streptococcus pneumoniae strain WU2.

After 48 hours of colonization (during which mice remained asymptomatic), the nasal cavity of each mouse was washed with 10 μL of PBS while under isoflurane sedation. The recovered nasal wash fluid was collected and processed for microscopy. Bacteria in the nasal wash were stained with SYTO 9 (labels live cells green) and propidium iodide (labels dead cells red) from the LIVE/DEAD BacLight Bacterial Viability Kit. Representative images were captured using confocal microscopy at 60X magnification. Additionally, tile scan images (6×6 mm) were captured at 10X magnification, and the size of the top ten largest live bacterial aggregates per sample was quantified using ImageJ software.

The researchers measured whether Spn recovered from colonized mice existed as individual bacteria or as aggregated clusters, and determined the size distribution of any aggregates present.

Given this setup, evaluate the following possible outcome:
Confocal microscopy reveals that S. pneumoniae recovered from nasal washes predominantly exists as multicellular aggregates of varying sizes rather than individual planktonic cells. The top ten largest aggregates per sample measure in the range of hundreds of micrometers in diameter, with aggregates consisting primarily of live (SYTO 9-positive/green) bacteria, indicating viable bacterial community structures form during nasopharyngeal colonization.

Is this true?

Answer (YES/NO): NO